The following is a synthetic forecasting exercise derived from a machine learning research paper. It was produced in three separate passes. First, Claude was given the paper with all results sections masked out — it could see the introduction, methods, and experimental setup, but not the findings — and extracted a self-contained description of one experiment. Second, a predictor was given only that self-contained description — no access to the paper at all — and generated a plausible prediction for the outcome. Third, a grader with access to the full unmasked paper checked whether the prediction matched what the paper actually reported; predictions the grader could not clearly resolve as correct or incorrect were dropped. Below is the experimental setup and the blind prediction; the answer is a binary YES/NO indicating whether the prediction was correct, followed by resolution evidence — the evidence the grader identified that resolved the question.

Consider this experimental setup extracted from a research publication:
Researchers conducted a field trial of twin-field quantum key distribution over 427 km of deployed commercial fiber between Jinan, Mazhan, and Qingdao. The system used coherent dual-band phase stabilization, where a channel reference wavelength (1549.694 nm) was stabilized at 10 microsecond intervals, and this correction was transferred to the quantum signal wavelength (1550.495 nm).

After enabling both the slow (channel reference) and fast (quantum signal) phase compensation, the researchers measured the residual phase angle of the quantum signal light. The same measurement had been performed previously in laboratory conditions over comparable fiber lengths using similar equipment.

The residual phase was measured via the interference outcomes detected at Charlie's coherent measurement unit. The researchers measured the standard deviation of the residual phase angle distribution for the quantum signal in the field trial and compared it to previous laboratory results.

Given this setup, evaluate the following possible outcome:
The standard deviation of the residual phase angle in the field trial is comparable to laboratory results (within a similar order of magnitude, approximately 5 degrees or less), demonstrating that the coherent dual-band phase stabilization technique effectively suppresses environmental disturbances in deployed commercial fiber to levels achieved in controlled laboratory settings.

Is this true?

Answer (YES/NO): NO